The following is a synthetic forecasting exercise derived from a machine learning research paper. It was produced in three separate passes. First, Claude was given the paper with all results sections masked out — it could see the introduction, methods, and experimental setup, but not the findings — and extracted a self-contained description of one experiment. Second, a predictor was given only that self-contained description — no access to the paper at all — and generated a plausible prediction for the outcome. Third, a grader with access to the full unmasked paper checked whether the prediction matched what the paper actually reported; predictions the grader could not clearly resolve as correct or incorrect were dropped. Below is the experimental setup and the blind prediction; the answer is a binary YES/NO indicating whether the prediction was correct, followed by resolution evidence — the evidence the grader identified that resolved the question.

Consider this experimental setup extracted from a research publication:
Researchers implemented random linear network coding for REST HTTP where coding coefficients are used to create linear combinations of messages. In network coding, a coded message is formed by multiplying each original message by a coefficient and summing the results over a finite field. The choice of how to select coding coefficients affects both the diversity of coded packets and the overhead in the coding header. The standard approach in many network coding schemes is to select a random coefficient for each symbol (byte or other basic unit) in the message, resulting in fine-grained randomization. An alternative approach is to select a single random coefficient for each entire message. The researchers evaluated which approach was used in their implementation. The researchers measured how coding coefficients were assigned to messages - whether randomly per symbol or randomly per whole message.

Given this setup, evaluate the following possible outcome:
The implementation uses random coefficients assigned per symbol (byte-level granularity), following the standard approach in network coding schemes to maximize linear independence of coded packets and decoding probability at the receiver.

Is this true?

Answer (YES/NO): NO